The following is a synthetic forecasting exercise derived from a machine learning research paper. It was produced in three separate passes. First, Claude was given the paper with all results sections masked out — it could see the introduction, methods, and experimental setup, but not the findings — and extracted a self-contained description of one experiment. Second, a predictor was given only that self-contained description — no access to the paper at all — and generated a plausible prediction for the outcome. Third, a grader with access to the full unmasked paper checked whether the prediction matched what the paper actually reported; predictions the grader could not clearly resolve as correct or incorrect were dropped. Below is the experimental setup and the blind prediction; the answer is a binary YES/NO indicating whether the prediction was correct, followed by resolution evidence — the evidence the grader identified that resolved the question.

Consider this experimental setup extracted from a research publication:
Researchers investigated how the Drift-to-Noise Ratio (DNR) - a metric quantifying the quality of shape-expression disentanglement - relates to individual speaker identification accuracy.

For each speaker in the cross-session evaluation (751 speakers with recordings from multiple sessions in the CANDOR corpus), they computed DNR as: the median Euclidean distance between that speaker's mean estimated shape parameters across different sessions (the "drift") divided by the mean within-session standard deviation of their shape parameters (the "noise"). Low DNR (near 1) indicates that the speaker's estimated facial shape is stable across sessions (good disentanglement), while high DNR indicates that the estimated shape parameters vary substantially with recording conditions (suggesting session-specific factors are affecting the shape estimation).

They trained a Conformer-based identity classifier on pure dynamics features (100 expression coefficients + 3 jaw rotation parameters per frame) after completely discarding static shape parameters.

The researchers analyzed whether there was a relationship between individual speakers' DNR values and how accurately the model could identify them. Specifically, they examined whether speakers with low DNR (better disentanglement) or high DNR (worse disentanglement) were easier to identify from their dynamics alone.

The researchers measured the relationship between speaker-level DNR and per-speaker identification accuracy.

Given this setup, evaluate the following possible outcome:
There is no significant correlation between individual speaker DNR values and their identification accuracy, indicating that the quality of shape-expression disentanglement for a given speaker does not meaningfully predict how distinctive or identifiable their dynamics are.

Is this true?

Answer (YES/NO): NO